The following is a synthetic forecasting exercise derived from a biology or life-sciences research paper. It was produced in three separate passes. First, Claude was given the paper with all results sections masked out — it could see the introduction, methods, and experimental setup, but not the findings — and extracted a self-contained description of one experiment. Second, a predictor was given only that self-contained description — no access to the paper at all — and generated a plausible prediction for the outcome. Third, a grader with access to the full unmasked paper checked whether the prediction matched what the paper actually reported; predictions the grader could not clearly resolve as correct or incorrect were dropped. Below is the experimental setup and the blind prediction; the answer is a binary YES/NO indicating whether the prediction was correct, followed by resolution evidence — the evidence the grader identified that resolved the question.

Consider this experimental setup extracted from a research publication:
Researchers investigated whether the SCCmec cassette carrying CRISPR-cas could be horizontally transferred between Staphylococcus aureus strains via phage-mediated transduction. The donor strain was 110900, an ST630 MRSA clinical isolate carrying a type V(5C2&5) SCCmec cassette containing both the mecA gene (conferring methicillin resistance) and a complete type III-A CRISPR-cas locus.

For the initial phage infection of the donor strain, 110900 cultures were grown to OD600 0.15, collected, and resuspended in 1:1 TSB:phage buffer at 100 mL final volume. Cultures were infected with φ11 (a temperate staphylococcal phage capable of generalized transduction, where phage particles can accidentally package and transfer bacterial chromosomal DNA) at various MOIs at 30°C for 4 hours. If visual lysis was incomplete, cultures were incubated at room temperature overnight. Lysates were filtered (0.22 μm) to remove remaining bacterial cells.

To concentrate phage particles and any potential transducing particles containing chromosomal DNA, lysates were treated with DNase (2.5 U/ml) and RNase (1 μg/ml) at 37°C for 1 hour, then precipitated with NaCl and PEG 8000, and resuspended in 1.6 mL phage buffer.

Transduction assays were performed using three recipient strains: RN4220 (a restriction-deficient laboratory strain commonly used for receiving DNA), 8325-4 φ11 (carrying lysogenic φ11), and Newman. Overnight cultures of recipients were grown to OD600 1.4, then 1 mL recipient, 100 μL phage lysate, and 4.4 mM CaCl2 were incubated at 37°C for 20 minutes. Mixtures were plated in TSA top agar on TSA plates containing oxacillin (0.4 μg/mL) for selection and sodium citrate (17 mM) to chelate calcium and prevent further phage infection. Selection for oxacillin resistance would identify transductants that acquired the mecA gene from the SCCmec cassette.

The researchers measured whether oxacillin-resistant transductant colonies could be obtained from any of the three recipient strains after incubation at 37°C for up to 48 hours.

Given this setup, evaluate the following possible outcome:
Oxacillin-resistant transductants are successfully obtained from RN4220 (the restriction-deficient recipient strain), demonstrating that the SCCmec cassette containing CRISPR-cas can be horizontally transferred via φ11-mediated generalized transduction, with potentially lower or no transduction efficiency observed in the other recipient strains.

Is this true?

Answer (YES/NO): NO